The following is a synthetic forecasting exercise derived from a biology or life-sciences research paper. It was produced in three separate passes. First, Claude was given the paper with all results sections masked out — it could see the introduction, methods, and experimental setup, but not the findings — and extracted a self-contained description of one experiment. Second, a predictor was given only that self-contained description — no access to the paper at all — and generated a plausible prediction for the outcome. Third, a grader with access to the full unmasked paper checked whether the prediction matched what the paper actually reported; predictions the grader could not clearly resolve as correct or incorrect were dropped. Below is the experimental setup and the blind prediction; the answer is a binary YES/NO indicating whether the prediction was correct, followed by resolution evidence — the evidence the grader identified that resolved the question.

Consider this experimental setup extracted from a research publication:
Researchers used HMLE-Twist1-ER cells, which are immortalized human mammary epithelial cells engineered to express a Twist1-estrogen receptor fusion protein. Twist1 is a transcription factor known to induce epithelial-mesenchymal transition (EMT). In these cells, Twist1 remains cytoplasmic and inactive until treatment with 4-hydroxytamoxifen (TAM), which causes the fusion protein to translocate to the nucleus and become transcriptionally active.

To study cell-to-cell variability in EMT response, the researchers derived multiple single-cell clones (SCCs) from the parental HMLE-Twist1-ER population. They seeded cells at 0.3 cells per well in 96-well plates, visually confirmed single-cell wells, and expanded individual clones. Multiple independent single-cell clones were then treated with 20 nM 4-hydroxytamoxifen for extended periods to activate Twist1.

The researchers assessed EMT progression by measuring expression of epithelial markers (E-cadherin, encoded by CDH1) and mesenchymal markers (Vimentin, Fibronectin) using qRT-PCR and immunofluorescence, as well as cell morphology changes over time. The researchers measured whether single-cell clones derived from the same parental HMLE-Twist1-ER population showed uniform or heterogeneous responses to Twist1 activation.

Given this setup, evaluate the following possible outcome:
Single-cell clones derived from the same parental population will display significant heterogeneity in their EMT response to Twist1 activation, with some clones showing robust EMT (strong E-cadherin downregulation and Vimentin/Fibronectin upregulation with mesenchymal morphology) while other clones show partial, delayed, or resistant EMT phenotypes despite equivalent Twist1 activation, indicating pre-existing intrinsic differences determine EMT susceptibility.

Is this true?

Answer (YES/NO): YES